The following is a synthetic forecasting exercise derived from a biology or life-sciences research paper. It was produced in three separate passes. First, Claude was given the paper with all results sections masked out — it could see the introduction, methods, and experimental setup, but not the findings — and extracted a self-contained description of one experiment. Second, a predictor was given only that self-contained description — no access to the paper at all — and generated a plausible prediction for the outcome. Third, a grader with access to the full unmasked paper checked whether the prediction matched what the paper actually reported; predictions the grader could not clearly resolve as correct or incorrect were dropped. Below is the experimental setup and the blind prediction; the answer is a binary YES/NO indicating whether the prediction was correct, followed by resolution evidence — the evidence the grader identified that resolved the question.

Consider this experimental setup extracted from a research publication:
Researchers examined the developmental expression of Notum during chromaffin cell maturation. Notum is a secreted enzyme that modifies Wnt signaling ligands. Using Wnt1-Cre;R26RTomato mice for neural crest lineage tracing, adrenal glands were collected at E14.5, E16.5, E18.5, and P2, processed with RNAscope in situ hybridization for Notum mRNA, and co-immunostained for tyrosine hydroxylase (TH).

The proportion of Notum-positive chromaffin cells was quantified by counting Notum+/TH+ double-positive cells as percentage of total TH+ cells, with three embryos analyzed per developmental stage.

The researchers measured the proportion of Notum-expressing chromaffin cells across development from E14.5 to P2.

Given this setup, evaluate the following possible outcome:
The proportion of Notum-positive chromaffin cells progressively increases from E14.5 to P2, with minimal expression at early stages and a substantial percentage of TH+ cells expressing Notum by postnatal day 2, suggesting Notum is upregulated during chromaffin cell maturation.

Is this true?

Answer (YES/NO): YES